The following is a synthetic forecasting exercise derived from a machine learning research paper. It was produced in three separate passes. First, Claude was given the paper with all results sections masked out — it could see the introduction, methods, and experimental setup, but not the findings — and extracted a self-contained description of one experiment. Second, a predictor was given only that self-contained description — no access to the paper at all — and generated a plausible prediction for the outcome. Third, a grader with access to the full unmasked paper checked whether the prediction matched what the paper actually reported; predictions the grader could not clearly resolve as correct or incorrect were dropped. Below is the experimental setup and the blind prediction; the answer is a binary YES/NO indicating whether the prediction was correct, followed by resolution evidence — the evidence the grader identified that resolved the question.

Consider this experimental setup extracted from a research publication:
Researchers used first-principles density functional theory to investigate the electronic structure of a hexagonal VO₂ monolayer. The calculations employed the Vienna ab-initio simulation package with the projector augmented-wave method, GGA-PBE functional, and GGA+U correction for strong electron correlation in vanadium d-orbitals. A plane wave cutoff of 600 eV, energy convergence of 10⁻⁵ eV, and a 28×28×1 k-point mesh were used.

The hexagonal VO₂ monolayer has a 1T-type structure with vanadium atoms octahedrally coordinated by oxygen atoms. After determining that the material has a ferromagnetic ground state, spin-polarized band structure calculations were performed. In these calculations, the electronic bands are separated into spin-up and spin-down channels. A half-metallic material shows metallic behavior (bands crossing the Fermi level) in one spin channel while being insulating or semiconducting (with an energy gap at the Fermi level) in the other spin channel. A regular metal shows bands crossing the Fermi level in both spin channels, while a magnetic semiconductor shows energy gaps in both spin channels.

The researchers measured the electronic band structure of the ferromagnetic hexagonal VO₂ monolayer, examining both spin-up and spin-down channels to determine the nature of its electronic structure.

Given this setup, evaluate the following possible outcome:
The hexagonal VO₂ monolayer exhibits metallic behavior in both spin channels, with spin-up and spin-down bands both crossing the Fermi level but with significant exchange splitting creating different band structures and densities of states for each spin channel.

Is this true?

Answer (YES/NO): NO